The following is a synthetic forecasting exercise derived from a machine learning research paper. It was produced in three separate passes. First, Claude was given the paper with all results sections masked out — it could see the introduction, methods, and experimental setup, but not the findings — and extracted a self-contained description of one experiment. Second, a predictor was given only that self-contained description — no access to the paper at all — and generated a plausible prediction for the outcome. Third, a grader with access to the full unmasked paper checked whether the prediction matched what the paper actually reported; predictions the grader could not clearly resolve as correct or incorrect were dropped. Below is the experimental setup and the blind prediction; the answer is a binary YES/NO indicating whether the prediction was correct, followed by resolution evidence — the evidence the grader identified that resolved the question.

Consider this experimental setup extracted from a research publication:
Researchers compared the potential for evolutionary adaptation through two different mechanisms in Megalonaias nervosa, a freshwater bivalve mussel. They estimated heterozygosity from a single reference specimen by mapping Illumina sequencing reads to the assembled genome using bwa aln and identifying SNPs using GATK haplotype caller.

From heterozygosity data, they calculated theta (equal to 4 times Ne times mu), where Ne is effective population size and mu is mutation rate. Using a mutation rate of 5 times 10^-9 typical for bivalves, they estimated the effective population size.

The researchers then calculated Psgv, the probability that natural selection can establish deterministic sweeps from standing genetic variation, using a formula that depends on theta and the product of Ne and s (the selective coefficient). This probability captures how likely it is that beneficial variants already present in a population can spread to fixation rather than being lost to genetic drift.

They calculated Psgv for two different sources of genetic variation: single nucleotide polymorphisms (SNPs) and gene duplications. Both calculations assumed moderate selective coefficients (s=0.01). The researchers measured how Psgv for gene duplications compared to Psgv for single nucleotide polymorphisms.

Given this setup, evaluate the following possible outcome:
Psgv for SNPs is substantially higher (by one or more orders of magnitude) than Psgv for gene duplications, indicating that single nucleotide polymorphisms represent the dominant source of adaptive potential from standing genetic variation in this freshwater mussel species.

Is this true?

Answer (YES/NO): NO